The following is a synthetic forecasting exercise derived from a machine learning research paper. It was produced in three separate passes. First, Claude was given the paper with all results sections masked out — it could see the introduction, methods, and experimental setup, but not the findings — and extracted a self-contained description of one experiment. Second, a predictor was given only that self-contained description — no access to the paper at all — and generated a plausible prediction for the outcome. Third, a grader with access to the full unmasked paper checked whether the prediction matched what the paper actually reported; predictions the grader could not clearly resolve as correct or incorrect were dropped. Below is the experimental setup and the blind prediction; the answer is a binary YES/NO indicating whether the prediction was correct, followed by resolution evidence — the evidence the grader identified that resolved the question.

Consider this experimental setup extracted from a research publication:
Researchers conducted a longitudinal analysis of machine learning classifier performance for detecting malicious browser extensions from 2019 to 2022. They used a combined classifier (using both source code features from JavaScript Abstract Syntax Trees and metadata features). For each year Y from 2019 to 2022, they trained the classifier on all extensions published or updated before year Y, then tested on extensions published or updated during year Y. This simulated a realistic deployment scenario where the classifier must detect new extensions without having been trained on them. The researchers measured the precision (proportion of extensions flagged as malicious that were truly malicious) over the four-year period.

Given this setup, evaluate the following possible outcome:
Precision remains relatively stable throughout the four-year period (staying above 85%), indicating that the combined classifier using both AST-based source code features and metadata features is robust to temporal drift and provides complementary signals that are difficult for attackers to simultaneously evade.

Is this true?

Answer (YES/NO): NO